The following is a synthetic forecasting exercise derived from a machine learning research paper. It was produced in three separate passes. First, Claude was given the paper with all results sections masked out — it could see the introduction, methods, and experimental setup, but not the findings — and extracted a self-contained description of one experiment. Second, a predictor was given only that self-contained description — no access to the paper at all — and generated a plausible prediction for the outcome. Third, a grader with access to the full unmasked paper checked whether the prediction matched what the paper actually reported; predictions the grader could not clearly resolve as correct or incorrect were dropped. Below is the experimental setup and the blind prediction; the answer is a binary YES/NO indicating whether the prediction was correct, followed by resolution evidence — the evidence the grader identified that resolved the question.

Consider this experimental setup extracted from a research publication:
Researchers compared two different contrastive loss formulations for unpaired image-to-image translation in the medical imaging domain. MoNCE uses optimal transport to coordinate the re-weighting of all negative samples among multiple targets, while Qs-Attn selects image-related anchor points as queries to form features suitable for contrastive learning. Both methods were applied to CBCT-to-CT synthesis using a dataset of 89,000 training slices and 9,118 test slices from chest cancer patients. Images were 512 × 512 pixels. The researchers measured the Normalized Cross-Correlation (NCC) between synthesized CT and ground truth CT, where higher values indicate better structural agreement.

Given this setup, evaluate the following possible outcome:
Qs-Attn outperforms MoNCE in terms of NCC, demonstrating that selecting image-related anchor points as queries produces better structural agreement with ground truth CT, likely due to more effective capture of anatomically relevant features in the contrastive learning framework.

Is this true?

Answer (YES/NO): NO